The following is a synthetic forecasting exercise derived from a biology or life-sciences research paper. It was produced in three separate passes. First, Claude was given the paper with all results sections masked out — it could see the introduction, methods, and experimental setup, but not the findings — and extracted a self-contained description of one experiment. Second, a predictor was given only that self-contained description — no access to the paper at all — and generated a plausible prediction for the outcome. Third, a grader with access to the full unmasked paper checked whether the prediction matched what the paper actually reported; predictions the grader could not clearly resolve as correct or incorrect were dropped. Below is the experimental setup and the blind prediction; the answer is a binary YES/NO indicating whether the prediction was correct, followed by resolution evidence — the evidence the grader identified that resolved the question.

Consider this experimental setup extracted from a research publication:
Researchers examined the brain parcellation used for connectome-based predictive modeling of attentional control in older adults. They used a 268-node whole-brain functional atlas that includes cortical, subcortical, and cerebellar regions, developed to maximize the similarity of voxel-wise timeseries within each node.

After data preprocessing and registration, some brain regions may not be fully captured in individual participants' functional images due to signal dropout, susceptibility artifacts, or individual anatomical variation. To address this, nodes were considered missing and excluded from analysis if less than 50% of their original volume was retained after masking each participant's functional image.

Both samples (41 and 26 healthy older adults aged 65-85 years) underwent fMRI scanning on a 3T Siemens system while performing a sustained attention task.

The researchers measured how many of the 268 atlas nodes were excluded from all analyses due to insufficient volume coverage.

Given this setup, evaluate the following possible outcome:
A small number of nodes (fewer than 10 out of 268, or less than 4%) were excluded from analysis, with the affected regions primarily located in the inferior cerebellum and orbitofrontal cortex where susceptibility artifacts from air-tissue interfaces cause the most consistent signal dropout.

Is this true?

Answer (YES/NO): NO